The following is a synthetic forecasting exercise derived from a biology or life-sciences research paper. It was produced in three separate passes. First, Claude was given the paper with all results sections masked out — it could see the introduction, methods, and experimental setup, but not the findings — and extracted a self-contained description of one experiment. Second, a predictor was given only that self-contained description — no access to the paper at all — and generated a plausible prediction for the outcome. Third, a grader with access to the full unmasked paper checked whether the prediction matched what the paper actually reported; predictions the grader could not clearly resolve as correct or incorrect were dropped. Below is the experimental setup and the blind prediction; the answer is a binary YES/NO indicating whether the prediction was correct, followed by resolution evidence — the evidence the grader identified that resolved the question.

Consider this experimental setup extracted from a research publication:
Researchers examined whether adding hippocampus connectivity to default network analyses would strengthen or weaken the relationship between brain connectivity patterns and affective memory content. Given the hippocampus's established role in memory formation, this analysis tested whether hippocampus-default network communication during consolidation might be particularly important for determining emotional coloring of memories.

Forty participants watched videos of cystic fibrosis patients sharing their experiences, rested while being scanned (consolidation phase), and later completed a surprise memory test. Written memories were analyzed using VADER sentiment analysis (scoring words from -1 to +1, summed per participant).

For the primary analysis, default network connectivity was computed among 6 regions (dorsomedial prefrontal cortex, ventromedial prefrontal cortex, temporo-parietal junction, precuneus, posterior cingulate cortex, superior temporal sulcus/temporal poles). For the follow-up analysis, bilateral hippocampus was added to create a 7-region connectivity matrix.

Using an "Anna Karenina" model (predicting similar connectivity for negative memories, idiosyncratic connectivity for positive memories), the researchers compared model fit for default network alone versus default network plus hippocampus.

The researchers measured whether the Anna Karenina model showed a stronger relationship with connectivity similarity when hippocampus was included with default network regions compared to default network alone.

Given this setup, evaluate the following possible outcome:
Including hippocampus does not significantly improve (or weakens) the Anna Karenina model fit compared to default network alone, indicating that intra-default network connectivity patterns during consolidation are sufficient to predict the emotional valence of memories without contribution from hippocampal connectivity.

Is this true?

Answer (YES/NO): NO